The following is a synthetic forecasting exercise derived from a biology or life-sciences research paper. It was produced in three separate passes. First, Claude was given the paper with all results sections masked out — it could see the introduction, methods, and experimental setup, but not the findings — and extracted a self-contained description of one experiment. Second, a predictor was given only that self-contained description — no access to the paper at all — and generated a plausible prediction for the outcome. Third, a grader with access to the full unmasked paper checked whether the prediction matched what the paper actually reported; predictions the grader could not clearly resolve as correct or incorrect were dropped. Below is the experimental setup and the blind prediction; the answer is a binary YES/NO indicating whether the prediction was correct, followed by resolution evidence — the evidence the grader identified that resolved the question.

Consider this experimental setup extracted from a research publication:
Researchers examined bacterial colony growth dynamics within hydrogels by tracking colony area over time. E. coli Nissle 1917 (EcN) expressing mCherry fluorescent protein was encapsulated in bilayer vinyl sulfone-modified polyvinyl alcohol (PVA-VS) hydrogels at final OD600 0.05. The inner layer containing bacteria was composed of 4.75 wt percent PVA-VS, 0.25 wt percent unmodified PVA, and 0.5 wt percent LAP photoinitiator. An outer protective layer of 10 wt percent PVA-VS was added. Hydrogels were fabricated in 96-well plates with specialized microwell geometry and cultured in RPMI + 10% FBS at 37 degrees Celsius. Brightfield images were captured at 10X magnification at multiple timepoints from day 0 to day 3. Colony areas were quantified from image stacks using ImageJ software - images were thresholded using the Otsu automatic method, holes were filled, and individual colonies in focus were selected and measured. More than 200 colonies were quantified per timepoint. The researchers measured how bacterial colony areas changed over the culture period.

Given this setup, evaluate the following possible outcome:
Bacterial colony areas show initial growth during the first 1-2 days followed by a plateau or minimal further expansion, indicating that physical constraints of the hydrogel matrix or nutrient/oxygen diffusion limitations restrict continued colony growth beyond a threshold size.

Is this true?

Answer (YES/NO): NO